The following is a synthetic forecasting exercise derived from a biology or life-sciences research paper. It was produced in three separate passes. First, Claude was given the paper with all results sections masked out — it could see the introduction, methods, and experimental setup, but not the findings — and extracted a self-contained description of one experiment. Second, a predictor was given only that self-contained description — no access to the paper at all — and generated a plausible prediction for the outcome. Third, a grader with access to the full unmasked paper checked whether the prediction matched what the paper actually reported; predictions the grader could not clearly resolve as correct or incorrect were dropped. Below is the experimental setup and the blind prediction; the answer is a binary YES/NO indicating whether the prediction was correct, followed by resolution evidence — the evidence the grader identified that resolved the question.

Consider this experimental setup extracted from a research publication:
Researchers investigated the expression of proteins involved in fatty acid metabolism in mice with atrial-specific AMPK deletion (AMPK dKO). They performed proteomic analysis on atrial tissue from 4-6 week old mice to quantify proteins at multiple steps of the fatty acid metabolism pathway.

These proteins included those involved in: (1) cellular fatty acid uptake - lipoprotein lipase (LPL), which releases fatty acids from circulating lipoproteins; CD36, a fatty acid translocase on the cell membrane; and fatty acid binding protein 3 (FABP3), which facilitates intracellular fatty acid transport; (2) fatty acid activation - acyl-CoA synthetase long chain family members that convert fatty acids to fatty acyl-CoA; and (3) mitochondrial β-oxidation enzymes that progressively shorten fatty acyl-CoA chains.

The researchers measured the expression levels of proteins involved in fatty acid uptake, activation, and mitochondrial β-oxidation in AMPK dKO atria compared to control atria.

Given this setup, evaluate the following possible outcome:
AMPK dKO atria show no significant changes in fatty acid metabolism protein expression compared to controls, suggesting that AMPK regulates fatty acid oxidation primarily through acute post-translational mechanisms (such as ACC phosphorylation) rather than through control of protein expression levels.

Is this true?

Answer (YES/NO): NO